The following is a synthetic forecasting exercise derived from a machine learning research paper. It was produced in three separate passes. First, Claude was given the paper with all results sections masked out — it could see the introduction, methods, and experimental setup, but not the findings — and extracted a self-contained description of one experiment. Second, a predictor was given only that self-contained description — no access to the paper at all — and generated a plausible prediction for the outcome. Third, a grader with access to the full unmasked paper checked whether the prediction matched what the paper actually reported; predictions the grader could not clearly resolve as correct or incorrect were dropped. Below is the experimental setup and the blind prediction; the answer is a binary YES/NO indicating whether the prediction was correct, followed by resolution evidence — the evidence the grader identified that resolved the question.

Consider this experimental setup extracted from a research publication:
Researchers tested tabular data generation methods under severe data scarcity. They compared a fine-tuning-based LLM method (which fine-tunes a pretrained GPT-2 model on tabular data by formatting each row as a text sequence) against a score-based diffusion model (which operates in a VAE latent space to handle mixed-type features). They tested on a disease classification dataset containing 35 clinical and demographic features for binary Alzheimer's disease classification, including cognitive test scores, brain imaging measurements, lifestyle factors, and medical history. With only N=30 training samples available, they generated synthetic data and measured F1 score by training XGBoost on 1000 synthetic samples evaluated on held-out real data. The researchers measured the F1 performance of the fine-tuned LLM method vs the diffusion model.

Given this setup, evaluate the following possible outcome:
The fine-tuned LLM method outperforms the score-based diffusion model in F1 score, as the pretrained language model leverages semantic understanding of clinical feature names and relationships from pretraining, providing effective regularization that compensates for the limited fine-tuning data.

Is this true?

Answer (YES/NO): NO